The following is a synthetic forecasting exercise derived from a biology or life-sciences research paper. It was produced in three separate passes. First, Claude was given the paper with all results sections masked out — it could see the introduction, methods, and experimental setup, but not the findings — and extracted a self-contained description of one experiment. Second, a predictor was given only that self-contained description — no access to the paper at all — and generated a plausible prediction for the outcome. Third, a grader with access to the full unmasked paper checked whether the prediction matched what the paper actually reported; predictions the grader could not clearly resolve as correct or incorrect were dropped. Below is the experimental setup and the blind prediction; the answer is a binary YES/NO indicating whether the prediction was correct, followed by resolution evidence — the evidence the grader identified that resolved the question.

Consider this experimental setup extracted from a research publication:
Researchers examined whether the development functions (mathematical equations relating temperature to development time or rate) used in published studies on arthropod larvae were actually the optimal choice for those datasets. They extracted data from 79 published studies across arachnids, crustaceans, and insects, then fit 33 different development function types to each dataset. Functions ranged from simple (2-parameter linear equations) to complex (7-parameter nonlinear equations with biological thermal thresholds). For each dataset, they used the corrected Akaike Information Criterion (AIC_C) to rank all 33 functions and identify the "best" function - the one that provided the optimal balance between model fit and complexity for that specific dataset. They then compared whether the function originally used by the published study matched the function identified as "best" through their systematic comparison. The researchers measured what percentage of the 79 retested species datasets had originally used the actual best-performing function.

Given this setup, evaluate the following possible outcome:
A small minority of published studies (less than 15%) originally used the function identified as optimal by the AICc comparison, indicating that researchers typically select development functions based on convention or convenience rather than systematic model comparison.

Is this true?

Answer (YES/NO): YES